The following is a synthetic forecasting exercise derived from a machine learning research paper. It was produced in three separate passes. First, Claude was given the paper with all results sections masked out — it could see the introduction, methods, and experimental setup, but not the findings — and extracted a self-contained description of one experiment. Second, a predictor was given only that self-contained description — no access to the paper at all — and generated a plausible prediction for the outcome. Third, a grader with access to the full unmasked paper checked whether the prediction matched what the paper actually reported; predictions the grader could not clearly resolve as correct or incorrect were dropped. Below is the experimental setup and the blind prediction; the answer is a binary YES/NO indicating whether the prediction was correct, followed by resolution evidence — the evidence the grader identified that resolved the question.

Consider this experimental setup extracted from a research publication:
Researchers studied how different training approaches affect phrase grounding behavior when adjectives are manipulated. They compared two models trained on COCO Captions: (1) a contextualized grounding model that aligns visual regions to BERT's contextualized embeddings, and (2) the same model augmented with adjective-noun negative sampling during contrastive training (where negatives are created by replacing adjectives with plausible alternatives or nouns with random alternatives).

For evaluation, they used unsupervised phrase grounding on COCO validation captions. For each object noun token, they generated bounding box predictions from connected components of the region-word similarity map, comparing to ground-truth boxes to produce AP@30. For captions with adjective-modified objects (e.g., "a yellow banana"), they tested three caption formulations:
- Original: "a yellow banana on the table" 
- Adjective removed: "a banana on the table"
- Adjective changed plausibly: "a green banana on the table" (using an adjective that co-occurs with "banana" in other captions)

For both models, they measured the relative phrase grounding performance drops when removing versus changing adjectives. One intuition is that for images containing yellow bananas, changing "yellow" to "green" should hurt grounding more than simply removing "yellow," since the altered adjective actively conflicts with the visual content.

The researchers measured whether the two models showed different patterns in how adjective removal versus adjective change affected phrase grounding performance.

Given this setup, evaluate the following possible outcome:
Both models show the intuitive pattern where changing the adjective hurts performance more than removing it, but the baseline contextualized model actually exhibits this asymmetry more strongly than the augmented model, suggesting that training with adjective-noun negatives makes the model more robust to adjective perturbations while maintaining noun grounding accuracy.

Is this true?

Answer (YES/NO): NO